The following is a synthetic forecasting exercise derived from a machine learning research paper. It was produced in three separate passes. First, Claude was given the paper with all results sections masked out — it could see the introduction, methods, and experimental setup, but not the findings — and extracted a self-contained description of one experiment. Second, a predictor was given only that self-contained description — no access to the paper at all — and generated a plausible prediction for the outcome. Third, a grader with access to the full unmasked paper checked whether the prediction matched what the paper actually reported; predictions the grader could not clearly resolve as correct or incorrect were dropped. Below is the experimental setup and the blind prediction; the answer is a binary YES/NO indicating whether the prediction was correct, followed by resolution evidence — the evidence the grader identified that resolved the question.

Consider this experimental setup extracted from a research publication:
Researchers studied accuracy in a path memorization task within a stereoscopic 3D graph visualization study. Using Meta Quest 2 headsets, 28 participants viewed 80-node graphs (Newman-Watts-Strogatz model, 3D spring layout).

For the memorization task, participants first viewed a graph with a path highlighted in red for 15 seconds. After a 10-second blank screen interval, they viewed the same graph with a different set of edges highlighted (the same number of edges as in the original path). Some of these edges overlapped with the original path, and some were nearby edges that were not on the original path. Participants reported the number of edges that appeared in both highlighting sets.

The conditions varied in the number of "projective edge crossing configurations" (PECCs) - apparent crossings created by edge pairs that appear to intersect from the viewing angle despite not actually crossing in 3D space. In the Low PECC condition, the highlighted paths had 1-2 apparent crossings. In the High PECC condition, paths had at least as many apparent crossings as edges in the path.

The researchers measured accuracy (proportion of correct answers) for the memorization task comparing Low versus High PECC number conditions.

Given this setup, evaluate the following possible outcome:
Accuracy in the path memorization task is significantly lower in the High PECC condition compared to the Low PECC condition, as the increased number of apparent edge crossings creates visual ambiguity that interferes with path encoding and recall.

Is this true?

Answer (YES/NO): YES